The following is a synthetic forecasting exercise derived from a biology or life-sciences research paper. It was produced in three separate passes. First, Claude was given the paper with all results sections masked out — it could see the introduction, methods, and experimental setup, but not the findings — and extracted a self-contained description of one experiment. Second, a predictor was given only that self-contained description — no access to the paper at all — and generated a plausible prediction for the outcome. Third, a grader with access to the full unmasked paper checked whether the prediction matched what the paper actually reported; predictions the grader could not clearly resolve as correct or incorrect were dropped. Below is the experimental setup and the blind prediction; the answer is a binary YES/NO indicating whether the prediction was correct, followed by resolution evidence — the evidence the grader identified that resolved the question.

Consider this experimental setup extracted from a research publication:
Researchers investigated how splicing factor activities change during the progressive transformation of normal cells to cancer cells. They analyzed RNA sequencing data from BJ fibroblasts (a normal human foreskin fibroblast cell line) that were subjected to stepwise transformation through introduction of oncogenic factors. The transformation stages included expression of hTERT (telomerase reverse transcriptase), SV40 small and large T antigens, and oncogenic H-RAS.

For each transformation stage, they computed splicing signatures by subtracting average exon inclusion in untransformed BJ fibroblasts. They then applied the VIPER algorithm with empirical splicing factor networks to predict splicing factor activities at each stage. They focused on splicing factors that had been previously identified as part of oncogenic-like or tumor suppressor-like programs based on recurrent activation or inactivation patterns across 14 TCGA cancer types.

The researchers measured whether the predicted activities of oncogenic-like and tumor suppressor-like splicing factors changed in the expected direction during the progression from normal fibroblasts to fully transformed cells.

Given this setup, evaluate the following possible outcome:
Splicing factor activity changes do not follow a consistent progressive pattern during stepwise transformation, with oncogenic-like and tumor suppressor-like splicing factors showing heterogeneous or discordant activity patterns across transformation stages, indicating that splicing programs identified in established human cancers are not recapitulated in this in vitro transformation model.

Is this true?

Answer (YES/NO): NO